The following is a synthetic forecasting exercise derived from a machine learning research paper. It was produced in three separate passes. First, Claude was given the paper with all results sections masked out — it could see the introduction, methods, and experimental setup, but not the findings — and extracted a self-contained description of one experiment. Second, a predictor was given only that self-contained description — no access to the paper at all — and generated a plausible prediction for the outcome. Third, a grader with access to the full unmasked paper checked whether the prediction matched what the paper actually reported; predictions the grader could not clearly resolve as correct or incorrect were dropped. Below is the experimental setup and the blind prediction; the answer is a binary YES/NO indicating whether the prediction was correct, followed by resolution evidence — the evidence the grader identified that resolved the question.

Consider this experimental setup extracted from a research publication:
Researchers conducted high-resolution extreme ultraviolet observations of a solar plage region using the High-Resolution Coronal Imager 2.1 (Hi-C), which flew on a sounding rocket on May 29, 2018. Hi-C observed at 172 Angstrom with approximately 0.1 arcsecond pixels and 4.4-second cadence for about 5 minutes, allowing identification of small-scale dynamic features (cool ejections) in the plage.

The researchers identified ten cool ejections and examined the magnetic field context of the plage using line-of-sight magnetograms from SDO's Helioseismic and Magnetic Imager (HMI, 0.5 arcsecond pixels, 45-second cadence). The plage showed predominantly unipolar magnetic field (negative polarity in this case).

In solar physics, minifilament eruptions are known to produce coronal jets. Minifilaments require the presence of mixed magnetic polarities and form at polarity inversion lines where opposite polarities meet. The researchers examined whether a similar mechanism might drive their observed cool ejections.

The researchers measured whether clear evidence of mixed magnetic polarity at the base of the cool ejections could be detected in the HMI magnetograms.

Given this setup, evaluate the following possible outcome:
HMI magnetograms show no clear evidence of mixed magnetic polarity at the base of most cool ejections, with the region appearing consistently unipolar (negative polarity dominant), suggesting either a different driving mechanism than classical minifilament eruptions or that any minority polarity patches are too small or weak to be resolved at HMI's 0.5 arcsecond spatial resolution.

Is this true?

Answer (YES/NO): YES